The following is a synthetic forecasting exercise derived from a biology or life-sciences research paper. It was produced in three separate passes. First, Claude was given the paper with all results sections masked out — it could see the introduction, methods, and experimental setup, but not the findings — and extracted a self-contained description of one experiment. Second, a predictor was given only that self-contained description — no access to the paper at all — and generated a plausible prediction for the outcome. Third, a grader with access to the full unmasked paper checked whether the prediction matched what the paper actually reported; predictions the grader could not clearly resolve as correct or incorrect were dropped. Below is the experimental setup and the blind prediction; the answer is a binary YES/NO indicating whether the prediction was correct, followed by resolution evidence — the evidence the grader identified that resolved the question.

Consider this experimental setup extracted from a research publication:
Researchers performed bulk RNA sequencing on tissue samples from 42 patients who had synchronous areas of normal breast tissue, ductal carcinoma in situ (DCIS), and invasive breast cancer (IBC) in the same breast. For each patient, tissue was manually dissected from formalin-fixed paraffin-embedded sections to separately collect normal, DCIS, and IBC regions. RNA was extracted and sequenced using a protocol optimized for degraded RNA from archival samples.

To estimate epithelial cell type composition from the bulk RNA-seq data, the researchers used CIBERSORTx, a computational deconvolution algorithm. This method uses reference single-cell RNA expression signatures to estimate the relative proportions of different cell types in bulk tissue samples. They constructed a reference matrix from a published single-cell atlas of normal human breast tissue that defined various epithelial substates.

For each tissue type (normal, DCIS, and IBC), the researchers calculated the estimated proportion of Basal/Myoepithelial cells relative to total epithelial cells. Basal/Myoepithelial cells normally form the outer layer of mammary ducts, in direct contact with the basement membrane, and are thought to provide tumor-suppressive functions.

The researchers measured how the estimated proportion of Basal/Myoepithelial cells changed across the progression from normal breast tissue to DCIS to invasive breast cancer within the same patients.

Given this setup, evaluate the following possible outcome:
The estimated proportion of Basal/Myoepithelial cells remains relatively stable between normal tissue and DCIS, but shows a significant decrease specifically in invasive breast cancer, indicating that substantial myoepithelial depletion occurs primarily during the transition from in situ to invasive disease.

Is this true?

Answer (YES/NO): NO